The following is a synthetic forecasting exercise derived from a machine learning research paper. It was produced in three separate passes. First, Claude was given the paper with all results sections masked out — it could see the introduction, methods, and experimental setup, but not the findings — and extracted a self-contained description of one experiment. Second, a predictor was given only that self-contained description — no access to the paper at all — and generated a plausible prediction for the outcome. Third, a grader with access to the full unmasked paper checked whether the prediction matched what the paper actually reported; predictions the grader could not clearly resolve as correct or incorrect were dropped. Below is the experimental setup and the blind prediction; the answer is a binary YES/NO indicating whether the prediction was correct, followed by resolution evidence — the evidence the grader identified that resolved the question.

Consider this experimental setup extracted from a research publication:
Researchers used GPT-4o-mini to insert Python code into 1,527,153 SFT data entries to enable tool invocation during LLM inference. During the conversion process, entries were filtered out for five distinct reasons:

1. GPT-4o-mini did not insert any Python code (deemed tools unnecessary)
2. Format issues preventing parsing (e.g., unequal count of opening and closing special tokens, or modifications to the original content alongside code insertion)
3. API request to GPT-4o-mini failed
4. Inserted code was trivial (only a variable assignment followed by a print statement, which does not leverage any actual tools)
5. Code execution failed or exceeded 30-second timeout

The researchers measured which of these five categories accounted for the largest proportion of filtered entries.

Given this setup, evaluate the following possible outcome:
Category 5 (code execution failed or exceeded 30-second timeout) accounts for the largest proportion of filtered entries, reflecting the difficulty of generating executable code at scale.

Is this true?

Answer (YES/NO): NO